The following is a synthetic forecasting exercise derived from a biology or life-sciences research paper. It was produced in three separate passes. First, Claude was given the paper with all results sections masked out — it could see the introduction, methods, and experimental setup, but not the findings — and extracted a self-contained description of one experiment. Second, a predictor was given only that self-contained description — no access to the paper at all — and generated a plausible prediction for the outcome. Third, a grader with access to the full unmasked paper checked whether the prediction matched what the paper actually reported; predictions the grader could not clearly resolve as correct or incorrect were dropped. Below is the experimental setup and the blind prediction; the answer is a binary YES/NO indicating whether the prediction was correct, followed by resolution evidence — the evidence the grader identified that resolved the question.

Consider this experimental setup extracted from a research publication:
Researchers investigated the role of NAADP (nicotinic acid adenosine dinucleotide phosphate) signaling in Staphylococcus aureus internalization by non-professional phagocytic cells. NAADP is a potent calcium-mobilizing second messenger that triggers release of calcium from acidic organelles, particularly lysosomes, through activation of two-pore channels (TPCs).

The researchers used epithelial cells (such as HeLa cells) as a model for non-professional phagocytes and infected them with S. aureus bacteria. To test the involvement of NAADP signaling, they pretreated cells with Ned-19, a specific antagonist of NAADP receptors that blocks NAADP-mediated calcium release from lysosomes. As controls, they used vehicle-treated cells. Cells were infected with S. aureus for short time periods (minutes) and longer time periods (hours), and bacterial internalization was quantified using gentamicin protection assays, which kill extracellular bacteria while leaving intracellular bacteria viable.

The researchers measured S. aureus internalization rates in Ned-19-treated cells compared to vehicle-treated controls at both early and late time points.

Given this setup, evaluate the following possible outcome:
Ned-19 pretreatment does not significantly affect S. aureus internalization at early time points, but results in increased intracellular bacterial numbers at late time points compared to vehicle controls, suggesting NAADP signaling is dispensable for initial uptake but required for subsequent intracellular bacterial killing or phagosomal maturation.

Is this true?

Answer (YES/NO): NO